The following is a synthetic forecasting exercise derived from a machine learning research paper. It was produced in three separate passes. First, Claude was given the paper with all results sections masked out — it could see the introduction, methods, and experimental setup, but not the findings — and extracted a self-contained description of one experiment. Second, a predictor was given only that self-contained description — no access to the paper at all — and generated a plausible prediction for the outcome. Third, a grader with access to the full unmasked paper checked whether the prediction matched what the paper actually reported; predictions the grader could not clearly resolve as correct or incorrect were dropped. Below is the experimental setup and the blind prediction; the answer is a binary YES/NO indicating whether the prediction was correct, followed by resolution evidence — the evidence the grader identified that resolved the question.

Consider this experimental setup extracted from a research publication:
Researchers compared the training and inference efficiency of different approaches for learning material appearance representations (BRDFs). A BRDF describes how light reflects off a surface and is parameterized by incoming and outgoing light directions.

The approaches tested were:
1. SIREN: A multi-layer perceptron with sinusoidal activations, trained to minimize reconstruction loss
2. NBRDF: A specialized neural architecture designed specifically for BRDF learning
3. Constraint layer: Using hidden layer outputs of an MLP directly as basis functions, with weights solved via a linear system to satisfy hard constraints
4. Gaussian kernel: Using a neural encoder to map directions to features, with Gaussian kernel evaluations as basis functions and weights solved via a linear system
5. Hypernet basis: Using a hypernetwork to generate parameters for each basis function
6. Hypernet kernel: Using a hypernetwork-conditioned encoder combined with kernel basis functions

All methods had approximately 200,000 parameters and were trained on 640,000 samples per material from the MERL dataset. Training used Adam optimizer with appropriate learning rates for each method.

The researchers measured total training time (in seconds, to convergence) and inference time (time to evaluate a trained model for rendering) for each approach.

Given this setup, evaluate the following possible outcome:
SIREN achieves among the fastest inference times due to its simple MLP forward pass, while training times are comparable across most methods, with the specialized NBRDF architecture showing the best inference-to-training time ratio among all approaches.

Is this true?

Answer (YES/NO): NO